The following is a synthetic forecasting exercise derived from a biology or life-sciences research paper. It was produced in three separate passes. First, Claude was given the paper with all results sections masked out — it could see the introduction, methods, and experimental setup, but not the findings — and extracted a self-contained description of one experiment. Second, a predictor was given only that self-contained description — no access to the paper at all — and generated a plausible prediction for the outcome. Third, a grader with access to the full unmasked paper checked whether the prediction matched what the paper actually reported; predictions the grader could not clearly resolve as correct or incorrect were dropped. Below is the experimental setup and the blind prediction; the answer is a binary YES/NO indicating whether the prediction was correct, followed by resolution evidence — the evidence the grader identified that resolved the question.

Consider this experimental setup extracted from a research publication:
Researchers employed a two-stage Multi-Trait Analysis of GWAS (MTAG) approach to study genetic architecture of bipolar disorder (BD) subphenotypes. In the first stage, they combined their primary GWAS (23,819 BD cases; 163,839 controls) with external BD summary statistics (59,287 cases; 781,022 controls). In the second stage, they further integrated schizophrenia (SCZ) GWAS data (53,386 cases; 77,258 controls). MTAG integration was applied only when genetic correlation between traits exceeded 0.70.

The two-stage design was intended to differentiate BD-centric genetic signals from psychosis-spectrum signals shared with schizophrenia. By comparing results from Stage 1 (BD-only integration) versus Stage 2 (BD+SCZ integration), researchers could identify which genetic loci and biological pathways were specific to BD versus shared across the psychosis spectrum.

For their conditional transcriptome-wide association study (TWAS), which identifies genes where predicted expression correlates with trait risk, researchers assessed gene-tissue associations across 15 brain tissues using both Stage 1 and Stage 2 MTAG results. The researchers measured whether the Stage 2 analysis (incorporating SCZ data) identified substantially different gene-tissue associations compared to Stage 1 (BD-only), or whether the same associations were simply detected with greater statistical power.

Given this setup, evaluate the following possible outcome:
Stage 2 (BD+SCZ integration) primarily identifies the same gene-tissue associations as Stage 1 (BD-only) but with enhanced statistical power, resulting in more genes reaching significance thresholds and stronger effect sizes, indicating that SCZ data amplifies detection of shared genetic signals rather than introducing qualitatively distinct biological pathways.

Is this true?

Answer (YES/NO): NO